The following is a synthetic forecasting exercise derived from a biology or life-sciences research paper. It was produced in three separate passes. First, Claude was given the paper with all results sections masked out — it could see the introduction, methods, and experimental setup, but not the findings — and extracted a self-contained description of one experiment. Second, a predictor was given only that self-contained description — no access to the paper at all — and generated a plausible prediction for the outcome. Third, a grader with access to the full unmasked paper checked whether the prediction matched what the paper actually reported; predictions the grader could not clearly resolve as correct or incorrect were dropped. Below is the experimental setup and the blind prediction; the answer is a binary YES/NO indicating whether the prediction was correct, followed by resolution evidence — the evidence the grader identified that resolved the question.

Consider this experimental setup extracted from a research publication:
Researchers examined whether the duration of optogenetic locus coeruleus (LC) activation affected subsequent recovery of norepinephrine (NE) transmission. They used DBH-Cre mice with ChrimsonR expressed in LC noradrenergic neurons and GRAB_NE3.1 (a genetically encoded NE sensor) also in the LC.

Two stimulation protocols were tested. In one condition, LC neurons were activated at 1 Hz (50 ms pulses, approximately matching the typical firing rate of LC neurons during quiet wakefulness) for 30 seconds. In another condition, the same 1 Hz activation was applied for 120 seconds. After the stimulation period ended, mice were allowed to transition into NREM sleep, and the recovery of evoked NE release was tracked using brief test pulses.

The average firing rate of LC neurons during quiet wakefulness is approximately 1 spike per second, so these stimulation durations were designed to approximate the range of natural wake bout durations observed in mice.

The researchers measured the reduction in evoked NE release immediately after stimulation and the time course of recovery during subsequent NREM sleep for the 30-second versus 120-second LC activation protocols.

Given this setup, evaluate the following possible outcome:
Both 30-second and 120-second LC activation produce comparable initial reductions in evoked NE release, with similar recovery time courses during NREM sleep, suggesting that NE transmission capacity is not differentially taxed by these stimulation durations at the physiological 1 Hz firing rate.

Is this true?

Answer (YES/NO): NO